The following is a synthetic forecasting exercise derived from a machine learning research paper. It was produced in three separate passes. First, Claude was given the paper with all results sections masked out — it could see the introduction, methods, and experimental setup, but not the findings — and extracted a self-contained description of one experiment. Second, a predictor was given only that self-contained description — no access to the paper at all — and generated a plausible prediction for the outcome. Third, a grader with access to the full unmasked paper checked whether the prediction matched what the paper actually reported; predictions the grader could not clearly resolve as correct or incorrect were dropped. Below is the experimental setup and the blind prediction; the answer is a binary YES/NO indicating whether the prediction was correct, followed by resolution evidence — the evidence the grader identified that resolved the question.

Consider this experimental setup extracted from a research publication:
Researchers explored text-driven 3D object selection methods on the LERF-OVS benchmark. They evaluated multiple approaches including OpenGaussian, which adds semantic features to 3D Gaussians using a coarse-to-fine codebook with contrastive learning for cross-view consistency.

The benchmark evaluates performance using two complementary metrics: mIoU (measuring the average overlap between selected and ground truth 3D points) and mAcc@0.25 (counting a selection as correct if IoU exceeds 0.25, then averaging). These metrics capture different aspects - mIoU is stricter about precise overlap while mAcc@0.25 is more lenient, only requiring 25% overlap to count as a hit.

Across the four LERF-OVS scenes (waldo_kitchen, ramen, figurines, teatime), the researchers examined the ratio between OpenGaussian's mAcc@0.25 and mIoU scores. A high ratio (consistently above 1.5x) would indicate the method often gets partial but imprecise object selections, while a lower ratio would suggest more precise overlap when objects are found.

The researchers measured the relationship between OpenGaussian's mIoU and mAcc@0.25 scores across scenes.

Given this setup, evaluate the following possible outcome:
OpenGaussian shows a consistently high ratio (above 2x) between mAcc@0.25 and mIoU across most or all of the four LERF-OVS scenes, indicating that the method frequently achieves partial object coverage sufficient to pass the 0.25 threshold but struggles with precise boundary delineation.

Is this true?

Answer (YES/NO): NO